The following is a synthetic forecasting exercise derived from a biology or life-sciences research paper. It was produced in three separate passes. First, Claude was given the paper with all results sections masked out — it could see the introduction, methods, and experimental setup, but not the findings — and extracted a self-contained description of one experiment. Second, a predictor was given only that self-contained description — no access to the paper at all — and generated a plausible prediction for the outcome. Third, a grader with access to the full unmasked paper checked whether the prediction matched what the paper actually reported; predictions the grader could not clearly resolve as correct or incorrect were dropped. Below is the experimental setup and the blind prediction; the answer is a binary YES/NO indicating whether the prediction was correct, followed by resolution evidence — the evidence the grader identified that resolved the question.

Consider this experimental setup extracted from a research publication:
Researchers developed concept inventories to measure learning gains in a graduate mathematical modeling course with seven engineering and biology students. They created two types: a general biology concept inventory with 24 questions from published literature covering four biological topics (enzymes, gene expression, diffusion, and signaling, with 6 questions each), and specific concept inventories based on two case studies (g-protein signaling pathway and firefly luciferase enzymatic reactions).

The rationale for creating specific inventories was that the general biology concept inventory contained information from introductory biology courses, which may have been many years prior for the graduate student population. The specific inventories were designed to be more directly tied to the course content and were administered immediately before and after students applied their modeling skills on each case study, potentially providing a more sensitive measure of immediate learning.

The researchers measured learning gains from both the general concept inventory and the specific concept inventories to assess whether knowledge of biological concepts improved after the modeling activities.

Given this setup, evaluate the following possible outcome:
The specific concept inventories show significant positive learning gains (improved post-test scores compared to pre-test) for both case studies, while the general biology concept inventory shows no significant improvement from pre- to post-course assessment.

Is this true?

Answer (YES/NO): NO